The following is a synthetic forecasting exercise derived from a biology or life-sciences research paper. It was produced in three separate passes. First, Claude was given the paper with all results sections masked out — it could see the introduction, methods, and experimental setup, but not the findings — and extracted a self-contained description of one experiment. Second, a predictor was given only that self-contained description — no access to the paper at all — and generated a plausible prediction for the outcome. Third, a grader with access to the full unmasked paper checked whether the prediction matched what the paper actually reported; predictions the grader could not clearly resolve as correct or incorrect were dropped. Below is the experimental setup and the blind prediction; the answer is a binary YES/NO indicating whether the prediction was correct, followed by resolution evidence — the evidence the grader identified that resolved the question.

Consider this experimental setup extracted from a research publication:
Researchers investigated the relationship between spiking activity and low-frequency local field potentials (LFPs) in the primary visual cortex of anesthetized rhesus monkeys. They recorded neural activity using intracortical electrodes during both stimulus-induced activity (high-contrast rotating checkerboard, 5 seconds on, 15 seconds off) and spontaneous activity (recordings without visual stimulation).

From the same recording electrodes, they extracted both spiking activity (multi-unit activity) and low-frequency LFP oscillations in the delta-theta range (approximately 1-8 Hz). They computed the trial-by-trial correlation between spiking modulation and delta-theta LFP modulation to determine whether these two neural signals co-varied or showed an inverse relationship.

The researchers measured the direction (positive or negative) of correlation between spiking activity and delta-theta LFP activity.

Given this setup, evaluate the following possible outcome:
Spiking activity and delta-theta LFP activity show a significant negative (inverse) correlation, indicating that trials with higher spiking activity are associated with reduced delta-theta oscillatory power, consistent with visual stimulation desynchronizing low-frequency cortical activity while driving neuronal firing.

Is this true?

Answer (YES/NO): YES